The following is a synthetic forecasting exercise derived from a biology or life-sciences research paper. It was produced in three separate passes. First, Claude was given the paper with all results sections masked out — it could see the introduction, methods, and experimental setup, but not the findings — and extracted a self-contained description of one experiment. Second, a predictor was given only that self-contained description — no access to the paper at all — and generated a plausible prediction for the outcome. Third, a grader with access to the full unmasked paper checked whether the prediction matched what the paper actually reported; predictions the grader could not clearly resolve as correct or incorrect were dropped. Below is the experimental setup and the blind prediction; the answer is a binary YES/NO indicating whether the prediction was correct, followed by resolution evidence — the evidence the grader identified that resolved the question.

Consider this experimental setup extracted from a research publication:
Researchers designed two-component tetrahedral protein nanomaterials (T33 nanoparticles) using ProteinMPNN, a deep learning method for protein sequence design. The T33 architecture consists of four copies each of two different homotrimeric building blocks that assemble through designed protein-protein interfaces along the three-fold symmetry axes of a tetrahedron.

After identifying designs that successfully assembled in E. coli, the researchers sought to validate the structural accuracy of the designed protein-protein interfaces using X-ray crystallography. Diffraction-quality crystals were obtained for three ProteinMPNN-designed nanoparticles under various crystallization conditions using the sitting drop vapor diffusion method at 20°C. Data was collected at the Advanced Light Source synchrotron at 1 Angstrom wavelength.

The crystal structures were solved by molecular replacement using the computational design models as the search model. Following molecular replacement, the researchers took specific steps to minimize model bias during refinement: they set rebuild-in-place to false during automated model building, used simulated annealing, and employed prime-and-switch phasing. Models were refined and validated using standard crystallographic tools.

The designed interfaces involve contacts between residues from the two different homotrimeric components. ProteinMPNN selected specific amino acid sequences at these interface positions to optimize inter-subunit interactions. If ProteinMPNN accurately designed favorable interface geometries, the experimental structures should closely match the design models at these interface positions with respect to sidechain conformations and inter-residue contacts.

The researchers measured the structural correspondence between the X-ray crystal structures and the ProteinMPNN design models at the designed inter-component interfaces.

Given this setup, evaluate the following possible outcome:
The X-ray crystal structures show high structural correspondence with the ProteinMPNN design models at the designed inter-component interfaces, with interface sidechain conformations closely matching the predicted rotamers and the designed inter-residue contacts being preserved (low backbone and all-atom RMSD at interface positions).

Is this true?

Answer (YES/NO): NO